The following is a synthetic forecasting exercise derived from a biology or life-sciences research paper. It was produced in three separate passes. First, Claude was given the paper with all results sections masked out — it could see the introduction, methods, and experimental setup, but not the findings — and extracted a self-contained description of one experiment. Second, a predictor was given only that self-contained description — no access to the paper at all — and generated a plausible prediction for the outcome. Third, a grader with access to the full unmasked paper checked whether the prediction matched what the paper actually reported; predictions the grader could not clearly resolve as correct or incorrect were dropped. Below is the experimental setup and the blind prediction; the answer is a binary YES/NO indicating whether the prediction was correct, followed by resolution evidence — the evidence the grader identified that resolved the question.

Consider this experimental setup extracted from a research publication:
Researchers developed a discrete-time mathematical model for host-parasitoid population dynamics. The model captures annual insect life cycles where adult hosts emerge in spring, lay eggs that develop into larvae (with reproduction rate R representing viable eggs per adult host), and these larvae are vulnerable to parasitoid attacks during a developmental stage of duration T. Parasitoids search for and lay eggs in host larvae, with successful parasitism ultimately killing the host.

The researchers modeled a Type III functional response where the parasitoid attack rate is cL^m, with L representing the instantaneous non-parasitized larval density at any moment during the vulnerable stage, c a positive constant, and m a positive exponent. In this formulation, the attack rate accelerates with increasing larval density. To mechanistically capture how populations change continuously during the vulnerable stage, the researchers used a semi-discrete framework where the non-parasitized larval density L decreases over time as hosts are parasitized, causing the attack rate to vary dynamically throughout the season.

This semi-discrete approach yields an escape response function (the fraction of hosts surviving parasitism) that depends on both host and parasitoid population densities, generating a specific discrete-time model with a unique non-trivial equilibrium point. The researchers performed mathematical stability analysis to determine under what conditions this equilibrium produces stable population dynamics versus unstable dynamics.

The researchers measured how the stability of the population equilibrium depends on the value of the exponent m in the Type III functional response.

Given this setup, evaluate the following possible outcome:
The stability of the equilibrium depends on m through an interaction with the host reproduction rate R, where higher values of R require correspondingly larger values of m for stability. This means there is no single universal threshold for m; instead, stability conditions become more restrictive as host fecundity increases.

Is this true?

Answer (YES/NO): NO